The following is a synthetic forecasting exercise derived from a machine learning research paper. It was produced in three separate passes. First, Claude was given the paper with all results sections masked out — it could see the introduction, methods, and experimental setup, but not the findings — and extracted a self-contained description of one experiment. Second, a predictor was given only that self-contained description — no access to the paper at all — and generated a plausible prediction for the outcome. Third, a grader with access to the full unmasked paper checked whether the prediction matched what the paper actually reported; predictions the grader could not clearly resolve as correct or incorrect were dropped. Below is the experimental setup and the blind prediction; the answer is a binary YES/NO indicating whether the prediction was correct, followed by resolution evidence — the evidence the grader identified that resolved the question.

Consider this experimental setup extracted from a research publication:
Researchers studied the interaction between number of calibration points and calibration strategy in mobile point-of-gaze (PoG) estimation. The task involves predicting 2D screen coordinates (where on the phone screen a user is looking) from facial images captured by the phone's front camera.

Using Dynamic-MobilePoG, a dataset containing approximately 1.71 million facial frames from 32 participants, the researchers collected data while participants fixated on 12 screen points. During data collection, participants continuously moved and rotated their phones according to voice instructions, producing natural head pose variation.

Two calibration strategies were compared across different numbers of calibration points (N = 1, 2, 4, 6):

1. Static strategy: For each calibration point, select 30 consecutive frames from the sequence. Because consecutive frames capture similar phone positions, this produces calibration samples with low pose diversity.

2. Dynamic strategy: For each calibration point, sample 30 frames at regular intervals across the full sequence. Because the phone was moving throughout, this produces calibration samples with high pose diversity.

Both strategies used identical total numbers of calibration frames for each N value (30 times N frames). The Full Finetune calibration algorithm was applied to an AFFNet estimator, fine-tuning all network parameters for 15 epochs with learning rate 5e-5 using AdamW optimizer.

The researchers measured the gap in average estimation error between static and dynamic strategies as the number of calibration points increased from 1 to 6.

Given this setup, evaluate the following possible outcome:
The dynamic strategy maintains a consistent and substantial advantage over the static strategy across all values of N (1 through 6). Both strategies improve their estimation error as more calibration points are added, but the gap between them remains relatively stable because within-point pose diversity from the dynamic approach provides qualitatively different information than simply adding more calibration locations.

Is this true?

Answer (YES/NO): NO